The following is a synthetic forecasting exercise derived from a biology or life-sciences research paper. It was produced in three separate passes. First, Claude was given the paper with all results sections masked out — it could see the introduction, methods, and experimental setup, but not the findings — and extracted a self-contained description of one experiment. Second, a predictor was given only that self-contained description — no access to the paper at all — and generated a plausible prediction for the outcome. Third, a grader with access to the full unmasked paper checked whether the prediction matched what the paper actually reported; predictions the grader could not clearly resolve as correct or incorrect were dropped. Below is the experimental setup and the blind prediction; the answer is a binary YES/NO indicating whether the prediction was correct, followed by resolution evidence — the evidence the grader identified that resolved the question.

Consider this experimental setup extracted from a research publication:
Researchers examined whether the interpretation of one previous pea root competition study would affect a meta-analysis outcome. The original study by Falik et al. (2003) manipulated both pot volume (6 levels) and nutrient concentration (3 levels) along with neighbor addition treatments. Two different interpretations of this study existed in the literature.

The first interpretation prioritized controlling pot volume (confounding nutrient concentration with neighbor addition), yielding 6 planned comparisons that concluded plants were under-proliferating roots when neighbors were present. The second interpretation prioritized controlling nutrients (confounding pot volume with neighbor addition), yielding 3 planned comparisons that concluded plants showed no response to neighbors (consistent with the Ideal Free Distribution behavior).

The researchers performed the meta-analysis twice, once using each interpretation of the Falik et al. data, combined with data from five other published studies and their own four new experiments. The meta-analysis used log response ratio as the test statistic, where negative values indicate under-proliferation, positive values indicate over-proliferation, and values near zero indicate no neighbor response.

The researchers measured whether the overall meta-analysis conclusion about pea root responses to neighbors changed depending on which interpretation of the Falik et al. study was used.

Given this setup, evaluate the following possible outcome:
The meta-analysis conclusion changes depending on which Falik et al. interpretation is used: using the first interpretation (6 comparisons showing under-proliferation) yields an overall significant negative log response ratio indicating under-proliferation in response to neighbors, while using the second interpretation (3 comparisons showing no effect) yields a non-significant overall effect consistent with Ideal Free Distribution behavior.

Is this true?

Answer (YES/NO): NO